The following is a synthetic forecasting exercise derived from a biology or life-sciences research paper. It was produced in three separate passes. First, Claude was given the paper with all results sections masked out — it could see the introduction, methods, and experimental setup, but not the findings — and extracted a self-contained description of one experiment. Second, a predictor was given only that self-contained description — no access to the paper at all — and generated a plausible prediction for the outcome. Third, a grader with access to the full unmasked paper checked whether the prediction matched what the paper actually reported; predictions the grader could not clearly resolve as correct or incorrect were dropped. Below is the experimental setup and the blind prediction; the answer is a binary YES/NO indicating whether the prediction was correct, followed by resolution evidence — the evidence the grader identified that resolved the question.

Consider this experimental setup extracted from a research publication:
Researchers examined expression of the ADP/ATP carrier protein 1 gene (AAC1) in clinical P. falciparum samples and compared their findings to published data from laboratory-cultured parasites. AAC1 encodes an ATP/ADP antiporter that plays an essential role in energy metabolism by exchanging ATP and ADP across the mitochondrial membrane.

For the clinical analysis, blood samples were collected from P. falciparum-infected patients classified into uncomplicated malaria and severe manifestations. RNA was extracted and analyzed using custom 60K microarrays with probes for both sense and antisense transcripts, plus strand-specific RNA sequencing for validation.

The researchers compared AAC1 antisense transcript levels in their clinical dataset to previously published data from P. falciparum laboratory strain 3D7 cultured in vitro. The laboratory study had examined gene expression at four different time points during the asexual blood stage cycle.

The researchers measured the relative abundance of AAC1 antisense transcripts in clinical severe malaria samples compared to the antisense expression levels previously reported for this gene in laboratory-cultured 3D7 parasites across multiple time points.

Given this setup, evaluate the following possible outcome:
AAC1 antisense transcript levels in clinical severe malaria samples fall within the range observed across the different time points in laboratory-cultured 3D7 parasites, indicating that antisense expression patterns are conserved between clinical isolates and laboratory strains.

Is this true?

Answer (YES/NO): NO